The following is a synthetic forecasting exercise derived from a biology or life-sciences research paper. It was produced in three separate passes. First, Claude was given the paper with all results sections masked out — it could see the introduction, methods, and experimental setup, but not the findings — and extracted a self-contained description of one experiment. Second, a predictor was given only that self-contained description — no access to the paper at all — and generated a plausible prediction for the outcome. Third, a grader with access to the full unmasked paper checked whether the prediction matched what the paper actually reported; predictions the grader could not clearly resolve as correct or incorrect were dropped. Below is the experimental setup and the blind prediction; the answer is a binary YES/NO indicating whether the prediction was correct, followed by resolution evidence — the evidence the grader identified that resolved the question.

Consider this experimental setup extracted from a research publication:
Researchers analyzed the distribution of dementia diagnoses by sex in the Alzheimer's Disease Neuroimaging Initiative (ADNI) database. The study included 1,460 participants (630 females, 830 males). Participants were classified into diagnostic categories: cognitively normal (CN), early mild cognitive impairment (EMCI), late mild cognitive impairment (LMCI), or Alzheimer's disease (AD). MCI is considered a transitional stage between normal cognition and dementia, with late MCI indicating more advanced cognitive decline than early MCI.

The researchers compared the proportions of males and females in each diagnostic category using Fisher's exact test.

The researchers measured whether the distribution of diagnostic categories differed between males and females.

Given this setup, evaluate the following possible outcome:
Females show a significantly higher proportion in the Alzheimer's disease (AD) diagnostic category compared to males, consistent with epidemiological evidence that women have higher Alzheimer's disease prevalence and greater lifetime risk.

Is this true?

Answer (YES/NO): NO